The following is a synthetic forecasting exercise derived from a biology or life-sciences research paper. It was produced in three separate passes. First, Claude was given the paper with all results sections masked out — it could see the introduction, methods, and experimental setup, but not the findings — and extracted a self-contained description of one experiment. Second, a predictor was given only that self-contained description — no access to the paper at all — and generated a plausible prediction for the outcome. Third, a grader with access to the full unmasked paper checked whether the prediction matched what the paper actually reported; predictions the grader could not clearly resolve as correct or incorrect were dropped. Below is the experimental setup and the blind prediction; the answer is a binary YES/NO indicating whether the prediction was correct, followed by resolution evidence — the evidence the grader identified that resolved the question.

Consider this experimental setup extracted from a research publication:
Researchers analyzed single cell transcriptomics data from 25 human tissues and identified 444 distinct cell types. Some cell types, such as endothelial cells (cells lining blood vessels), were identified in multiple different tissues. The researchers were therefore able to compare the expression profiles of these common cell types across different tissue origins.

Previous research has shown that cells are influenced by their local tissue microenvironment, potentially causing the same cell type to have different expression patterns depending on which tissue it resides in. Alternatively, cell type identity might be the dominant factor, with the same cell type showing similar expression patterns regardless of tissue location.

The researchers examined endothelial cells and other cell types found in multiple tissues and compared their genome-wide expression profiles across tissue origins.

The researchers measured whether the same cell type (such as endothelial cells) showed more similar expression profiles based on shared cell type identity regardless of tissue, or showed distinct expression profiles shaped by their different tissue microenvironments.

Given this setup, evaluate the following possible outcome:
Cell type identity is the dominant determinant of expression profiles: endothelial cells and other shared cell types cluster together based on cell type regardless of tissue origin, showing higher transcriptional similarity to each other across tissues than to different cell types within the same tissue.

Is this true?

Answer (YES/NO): YES